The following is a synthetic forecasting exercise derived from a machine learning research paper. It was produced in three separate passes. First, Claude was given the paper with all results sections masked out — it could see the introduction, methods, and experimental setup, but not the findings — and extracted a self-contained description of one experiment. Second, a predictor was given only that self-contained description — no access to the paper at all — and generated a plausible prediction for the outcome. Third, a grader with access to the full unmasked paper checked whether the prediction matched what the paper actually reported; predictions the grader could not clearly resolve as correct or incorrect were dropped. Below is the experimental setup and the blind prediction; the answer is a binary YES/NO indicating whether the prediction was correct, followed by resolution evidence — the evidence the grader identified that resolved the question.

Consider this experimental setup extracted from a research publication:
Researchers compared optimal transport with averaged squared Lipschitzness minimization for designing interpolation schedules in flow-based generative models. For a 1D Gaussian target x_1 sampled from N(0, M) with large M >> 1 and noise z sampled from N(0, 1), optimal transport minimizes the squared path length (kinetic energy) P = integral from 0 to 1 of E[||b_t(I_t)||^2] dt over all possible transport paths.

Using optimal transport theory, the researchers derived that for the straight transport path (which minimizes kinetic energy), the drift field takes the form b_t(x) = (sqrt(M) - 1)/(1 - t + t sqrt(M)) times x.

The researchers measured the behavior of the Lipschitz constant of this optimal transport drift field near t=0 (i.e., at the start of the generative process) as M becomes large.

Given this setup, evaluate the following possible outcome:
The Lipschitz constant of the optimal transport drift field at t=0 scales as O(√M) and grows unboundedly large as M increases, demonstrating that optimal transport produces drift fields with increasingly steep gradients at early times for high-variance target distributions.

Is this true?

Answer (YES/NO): YES